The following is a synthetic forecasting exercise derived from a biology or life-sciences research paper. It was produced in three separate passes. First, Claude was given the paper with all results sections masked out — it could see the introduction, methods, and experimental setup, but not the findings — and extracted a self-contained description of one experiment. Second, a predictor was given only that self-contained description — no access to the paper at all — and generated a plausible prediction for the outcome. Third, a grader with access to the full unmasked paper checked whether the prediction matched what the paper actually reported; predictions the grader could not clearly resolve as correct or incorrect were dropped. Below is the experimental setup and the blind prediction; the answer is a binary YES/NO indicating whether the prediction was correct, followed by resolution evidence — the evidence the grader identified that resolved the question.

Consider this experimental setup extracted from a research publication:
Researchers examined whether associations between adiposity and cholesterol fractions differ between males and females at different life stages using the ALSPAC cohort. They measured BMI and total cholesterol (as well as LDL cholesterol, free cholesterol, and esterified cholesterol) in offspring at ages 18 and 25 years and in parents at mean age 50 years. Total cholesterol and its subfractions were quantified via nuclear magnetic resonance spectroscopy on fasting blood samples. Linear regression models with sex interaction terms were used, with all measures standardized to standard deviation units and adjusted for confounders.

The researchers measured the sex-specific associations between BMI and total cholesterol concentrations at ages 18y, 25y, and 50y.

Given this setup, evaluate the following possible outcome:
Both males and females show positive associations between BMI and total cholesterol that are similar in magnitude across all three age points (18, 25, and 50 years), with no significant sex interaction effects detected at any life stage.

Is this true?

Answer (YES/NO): NO